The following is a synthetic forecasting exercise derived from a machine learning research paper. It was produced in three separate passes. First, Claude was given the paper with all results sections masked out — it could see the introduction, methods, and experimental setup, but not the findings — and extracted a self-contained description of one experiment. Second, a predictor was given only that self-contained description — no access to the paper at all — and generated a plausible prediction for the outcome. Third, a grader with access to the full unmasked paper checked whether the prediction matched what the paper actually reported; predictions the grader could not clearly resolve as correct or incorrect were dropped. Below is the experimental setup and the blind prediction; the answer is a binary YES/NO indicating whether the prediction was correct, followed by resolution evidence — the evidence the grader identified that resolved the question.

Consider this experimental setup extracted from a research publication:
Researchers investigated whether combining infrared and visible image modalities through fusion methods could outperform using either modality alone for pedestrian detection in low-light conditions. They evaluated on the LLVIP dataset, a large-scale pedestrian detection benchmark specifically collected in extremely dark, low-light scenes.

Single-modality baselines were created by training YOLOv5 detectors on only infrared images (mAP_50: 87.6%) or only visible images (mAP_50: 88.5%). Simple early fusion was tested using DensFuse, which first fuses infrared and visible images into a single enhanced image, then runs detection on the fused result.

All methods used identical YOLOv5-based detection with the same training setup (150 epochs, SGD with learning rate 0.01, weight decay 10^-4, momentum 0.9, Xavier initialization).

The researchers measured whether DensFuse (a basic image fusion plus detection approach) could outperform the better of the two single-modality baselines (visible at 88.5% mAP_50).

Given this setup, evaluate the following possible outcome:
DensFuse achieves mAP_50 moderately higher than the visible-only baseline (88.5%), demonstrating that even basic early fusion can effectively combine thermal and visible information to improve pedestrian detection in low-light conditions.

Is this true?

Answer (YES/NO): NO